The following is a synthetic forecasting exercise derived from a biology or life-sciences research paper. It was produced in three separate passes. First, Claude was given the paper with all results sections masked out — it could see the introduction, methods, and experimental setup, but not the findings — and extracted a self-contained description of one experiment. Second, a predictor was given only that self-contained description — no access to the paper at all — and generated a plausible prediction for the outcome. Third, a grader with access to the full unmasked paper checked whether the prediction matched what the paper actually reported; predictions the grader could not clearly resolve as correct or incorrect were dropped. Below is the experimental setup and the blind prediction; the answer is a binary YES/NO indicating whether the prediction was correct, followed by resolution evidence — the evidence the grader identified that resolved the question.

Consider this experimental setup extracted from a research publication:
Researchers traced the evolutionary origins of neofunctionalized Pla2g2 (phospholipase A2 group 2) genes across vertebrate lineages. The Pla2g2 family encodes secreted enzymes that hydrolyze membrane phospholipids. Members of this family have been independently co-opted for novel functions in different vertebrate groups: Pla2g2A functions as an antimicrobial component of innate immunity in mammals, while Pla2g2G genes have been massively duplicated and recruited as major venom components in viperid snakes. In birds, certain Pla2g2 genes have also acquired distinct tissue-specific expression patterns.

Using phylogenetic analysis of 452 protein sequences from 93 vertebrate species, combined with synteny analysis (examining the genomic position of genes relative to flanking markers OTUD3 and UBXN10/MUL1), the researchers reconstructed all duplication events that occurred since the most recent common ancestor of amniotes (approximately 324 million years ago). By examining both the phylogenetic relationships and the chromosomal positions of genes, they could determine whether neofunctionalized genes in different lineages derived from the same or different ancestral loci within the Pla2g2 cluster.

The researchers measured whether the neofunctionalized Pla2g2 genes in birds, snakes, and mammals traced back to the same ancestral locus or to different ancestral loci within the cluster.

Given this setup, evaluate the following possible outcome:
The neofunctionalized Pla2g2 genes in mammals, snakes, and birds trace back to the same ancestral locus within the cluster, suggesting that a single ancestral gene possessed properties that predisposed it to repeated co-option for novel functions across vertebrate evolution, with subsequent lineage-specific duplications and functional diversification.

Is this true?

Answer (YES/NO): YES